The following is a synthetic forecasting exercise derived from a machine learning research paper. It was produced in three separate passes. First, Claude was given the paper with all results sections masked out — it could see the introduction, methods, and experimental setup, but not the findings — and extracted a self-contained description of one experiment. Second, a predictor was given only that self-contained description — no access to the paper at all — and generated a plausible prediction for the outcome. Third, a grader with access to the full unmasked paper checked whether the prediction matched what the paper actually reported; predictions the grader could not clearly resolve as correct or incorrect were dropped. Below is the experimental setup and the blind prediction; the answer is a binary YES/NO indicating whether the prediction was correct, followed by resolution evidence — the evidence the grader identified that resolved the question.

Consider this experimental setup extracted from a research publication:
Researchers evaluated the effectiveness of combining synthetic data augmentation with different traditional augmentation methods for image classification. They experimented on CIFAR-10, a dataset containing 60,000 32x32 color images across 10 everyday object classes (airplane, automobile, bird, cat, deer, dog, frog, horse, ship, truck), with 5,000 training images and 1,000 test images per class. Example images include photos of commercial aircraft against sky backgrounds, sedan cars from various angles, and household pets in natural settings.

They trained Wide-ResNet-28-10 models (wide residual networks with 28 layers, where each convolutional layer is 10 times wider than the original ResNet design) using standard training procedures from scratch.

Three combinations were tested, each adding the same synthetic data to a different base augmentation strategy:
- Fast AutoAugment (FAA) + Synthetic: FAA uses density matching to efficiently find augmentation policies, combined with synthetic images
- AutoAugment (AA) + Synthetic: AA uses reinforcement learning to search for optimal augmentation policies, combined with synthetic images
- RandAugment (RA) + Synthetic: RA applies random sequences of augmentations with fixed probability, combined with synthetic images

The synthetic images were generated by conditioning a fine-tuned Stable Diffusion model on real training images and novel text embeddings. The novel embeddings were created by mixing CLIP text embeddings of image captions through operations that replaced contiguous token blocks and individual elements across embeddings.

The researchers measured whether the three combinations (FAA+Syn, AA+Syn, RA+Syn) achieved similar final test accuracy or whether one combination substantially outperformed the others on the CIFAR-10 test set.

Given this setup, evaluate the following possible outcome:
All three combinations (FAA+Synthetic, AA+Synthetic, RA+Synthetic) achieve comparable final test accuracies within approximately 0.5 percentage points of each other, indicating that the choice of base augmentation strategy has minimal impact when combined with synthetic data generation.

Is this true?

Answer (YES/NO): YES